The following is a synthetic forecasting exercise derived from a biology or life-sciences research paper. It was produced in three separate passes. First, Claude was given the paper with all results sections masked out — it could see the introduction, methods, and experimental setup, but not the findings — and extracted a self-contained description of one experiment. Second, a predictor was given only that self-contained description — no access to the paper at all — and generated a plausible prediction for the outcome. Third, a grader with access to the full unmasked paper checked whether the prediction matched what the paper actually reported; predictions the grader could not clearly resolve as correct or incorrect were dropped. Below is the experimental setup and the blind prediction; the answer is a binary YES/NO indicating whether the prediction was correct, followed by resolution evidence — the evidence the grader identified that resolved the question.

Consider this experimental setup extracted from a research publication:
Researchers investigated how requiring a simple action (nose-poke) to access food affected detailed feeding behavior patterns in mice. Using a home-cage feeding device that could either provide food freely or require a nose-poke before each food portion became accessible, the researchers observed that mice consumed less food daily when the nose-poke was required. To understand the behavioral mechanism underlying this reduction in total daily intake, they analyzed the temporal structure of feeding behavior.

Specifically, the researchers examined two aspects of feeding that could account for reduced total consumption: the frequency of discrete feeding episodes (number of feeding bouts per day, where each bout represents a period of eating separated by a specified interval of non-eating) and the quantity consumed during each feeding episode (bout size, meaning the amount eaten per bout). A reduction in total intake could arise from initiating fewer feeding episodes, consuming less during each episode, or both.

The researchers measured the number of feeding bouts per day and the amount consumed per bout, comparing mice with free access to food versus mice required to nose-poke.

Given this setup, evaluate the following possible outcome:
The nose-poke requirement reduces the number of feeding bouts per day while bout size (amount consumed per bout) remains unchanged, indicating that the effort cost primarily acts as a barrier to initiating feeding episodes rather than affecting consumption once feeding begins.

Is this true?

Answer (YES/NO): NO